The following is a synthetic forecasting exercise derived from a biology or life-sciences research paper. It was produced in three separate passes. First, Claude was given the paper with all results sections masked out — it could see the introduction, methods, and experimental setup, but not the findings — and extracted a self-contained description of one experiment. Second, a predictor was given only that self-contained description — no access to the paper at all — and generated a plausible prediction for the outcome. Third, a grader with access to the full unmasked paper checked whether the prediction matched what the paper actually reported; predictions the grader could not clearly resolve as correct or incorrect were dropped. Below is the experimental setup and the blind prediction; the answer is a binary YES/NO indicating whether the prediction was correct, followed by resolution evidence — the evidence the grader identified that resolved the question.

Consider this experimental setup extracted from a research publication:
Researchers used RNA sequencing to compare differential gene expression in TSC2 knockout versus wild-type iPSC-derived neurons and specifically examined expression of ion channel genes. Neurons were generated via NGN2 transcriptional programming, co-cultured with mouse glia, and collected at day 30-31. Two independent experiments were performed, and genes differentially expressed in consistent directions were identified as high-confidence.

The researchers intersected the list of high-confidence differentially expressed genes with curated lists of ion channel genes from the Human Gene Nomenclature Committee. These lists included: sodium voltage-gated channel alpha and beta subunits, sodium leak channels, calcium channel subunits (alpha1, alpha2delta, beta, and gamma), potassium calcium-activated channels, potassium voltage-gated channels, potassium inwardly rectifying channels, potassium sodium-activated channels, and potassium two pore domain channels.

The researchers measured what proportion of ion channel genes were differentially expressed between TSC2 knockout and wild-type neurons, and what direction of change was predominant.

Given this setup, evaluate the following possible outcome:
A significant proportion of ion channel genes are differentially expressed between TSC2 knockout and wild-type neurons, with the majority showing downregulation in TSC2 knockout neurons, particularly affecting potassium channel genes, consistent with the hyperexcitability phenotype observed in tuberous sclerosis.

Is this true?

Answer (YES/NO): NO